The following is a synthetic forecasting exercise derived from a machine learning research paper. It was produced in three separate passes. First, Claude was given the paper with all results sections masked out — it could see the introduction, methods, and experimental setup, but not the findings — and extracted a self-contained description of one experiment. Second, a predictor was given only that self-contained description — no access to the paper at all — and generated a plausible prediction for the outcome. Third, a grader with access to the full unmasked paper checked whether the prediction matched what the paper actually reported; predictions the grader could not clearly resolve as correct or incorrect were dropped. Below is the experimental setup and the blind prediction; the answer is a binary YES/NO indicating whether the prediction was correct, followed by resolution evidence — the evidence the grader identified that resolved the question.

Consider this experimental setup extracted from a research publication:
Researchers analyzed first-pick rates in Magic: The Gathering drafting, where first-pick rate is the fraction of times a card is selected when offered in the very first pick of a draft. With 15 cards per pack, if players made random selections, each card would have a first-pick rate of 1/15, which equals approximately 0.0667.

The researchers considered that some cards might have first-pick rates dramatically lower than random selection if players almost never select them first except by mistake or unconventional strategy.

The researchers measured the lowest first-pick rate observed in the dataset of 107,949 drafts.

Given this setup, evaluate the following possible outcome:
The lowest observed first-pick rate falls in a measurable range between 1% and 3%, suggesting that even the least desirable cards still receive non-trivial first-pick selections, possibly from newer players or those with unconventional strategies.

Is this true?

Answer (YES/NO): NO